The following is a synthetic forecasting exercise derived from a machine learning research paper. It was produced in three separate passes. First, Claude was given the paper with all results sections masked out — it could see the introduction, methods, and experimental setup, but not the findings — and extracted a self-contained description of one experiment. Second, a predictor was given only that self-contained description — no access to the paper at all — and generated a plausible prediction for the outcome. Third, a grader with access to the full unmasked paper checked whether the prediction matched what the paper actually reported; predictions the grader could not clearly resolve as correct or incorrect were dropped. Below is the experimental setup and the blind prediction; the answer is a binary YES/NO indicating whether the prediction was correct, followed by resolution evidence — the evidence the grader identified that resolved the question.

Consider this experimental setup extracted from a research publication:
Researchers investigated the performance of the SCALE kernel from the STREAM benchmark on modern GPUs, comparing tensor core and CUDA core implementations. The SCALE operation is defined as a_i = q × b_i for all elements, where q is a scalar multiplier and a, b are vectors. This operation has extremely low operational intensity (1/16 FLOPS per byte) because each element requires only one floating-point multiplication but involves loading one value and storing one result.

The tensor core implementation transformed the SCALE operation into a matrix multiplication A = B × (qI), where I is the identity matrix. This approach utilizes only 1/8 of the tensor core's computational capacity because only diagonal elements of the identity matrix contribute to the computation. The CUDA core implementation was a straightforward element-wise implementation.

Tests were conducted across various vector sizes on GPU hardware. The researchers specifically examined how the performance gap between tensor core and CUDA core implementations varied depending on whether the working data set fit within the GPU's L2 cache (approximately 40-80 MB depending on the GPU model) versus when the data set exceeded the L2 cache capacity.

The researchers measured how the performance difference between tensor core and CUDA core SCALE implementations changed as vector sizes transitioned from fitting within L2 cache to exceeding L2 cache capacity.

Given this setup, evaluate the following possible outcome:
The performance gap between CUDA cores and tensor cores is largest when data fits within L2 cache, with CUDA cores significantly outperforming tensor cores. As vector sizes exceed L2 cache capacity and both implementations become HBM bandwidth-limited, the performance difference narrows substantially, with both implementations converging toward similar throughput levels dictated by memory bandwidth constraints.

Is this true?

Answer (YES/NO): NO